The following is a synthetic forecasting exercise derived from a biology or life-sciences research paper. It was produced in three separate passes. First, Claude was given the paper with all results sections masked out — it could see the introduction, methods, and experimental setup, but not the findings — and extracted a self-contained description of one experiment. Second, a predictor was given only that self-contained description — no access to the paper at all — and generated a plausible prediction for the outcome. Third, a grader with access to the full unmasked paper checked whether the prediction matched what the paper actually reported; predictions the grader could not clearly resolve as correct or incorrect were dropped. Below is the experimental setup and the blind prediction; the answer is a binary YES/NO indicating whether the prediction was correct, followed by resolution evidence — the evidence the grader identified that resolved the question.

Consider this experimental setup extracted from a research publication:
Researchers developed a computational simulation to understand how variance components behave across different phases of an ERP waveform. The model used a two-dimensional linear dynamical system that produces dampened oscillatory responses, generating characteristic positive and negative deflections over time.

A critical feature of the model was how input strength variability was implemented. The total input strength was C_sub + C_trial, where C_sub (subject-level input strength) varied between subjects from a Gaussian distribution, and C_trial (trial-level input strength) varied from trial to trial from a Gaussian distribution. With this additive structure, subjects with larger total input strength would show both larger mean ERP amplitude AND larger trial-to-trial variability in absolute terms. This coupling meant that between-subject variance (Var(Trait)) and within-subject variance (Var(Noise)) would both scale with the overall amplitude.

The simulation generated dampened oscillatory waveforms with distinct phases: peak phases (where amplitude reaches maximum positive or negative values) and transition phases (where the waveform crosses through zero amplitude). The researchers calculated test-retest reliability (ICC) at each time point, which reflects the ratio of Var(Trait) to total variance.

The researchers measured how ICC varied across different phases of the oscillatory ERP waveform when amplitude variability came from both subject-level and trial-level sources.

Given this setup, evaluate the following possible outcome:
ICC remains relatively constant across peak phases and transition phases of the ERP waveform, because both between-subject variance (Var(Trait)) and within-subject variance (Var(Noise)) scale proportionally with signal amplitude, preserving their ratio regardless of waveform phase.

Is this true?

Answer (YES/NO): NO